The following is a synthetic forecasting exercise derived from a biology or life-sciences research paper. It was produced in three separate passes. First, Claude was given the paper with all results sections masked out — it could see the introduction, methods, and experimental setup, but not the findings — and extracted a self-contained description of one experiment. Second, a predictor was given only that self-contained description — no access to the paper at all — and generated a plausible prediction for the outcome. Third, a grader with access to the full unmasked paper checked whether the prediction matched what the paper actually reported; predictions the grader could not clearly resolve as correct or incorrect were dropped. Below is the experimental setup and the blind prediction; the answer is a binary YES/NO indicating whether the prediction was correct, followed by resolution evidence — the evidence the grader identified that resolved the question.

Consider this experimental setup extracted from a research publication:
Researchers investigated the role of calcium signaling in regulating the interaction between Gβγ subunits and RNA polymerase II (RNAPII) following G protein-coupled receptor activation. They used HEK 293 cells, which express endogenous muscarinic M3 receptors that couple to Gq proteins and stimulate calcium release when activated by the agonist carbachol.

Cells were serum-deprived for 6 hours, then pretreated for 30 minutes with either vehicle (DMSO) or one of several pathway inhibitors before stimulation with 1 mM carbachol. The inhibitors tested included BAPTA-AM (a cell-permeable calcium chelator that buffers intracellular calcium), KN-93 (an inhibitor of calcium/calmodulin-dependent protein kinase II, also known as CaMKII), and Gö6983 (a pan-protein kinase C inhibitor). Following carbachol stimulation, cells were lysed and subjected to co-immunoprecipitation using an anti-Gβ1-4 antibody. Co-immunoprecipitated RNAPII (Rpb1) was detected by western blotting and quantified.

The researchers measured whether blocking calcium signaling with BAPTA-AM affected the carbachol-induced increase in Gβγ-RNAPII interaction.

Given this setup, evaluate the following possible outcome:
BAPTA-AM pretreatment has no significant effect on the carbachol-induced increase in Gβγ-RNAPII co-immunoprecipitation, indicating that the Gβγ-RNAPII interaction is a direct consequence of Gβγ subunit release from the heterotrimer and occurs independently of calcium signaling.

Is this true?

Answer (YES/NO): YES